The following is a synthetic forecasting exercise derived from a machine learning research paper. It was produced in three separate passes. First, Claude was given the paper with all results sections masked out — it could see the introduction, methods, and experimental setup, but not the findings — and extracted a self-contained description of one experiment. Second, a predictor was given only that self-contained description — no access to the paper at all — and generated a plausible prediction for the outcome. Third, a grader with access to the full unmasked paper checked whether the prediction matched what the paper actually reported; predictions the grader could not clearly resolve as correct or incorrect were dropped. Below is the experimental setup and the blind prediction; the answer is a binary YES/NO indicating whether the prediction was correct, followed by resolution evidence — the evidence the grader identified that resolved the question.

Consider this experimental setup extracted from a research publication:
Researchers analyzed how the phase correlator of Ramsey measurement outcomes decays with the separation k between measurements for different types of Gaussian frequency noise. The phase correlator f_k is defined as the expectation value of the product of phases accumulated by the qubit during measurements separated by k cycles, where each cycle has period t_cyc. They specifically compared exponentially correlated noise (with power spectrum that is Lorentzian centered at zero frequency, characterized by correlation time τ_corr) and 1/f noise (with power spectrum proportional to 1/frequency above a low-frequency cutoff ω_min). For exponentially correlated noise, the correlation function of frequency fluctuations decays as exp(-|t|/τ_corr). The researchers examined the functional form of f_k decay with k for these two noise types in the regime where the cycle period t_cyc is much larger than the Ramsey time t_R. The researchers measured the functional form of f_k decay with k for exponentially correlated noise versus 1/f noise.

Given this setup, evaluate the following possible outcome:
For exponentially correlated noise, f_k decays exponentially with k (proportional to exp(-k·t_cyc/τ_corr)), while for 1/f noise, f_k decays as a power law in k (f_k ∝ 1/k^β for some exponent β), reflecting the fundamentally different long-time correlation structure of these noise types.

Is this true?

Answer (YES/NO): NO